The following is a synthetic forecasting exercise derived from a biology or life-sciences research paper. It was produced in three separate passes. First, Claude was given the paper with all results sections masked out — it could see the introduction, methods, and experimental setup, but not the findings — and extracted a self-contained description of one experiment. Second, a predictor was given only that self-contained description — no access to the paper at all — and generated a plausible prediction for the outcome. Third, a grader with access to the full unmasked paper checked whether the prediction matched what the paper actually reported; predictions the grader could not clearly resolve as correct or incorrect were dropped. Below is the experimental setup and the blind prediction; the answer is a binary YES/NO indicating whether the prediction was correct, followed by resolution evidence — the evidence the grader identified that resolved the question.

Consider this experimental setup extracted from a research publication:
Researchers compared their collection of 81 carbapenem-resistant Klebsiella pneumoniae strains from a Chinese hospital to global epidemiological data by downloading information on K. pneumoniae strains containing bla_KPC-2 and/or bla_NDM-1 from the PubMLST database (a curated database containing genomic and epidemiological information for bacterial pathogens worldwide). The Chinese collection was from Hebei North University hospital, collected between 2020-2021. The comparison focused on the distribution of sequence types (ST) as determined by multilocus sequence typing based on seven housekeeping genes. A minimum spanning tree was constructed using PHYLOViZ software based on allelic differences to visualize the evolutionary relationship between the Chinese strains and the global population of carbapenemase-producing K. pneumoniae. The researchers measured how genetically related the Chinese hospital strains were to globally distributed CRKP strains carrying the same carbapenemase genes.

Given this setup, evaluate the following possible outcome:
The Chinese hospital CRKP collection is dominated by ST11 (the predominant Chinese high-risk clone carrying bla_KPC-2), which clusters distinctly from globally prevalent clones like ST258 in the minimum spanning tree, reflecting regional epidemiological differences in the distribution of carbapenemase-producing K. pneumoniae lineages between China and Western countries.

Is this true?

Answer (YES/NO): YES